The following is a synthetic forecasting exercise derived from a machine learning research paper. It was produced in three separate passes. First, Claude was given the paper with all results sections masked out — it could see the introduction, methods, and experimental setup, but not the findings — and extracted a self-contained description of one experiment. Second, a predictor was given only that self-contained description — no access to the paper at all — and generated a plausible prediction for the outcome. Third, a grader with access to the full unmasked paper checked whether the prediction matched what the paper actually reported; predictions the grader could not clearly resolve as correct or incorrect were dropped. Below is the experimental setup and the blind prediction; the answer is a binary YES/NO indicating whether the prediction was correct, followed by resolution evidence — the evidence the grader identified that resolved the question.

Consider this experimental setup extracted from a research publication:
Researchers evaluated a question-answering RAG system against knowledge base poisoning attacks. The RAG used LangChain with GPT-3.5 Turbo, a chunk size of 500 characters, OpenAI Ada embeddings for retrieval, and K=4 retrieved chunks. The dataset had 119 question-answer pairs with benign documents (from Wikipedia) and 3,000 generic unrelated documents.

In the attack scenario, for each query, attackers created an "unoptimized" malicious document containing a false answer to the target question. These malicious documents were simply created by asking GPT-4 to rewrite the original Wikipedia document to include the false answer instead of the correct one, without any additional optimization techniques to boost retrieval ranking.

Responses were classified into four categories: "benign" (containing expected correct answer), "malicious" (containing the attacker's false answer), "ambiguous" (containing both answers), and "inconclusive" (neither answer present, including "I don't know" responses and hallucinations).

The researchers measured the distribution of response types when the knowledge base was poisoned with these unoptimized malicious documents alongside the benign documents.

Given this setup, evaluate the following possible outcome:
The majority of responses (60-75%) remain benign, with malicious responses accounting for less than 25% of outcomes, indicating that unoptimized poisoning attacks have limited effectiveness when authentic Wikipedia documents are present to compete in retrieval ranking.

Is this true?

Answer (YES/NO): NO